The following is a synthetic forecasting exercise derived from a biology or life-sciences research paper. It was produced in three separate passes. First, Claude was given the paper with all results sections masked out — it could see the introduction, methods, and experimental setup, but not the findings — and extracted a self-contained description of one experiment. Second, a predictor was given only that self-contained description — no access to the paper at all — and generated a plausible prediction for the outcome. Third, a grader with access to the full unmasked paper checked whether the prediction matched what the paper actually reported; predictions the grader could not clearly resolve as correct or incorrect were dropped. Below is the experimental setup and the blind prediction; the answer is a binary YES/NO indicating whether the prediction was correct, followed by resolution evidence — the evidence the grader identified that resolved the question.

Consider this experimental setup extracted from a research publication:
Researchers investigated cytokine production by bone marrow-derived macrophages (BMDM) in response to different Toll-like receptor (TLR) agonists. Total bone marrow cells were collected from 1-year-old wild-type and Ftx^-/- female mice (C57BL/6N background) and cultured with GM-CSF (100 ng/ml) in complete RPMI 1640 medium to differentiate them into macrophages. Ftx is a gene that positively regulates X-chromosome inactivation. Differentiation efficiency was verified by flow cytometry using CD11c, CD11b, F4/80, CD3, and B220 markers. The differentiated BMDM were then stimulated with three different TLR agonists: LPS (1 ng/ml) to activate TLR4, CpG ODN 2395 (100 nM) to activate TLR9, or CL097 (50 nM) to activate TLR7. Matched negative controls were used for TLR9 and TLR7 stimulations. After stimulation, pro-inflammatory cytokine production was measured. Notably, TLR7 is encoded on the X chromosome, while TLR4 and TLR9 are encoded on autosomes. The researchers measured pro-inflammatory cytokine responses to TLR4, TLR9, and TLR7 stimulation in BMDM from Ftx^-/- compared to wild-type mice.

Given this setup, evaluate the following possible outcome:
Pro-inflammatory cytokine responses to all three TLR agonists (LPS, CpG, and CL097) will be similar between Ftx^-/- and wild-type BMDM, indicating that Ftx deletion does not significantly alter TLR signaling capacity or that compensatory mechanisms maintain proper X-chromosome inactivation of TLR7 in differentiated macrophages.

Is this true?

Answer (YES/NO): NO